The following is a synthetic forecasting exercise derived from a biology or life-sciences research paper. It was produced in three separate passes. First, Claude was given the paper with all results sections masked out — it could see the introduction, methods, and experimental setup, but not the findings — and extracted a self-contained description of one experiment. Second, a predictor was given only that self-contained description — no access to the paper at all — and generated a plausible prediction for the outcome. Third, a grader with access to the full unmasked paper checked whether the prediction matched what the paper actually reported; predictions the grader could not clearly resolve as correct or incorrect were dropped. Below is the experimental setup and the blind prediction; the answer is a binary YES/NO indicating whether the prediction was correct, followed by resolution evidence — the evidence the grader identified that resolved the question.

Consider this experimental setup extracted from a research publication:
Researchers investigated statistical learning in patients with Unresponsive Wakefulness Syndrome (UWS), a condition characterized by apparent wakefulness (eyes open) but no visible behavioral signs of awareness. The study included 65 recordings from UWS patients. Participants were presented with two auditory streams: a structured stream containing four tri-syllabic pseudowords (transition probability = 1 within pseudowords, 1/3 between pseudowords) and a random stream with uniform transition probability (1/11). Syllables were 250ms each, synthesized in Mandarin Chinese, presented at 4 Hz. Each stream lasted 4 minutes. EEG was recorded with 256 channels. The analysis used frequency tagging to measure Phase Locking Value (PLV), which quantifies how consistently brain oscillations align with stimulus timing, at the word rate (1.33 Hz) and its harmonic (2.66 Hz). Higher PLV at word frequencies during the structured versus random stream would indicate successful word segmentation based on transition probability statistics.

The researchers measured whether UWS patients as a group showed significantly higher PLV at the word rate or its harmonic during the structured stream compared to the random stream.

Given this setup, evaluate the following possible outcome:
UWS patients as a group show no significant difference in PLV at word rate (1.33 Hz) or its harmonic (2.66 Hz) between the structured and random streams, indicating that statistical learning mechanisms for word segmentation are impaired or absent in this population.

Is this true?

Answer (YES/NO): NO